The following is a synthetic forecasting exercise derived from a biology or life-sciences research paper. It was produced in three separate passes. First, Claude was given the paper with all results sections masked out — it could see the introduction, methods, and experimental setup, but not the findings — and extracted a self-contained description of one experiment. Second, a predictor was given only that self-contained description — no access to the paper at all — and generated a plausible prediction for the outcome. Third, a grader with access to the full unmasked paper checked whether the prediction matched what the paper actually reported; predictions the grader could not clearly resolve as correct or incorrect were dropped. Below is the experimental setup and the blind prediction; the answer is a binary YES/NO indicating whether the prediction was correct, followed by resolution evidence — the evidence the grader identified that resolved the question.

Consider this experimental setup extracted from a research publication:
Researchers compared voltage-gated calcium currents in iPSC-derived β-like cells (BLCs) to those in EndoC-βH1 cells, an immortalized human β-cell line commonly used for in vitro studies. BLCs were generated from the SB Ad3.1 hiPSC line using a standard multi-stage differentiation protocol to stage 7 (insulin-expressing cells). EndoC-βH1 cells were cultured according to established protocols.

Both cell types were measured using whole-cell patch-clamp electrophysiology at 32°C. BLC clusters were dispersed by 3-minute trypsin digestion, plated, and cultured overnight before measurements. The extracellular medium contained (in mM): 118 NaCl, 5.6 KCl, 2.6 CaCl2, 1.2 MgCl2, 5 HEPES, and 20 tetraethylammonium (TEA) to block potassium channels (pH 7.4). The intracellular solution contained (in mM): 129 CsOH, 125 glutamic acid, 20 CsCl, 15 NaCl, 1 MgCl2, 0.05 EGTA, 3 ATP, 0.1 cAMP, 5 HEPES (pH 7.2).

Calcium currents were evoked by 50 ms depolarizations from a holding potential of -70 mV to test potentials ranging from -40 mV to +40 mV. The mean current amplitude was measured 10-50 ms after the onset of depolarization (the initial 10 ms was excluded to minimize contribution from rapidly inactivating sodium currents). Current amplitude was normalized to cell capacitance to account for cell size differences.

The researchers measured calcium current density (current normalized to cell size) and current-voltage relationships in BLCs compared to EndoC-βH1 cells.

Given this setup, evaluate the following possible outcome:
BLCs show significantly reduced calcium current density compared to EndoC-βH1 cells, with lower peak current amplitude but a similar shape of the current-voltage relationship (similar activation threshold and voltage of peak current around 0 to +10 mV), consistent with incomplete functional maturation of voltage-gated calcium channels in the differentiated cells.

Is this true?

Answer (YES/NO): NO